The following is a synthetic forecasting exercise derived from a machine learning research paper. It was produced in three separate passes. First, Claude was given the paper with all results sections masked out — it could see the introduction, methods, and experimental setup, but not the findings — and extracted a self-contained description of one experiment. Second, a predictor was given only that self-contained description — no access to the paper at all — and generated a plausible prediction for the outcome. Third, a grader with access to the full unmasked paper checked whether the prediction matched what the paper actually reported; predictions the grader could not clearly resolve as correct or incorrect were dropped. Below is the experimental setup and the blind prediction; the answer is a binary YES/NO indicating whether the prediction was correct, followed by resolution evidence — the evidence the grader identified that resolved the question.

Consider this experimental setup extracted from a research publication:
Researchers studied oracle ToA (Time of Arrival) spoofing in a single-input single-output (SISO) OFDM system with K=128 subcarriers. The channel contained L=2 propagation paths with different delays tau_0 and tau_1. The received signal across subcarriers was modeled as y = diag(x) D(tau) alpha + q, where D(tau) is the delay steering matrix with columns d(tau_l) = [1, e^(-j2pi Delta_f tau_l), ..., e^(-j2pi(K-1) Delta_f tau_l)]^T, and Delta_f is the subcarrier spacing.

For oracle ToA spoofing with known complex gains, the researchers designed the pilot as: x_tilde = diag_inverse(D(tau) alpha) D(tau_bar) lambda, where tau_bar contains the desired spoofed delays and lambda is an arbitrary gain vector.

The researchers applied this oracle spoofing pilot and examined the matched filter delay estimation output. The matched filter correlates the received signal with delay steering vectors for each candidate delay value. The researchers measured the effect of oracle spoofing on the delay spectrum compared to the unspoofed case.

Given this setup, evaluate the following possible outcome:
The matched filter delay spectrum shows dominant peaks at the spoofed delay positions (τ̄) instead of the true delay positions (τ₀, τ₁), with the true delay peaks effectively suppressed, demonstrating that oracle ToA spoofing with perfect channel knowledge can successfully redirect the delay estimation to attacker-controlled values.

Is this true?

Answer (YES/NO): YES